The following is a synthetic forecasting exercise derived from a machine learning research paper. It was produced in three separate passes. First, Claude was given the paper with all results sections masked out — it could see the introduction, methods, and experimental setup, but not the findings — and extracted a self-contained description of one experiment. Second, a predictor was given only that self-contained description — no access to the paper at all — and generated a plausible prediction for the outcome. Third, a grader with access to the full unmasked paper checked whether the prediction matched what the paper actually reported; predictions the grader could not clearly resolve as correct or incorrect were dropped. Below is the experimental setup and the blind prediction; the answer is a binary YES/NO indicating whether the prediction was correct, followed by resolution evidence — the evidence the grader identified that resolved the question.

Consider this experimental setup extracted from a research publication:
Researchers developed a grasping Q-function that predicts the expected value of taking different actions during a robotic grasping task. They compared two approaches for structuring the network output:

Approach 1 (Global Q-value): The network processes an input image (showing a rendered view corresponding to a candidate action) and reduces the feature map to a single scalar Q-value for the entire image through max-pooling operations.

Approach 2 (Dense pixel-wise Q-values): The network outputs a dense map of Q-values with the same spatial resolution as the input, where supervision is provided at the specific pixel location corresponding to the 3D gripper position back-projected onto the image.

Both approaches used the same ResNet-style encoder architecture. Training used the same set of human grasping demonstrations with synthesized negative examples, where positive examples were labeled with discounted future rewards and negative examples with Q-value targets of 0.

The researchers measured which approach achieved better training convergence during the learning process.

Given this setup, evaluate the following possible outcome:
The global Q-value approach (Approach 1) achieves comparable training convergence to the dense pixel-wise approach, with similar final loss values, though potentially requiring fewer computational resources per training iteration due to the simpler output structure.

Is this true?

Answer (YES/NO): NO